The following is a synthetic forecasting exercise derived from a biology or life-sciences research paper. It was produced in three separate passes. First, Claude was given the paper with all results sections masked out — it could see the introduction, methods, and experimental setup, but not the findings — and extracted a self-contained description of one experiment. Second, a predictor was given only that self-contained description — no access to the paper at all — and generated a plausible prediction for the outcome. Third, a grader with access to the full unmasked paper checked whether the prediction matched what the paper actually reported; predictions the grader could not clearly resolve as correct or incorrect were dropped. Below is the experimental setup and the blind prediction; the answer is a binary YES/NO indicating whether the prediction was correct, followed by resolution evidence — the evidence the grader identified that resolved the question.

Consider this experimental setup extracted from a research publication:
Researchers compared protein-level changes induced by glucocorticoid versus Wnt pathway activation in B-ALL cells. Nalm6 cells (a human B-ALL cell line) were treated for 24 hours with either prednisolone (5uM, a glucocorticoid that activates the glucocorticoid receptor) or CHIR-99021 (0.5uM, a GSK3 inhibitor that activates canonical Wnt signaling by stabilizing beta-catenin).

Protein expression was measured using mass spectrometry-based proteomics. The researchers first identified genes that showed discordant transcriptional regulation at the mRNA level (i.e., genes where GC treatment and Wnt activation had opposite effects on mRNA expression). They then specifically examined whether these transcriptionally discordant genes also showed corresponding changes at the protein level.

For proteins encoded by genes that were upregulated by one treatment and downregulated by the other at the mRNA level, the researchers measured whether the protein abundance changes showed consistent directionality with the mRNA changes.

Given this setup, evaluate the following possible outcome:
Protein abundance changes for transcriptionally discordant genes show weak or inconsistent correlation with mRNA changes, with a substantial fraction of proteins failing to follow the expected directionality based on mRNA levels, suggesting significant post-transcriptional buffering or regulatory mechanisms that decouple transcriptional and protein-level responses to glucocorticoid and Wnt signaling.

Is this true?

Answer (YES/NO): NO